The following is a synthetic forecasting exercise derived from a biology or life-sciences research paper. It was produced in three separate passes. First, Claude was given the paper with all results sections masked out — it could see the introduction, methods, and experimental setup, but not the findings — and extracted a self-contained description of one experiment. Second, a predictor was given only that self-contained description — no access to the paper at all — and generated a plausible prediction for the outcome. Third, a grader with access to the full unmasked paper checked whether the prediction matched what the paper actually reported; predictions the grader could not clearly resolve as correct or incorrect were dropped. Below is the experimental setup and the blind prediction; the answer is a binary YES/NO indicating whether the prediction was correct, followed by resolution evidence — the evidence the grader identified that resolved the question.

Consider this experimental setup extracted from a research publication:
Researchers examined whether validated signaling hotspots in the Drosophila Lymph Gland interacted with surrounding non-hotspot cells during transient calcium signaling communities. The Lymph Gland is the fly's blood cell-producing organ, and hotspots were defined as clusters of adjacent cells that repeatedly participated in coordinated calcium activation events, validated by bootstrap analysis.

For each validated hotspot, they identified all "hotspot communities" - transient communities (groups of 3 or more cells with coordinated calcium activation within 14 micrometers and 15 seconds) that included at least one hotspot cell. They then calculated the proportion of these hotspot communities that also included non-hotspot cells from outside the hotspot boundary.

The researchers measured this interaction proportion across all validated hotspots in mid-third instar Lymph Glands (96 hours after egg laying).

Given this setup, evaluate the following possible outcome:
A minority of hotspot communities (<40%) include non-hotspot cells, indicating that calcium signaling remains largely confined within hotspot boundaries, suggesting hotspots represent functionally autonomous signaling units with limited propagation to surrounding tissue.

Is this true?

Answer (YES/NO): NO